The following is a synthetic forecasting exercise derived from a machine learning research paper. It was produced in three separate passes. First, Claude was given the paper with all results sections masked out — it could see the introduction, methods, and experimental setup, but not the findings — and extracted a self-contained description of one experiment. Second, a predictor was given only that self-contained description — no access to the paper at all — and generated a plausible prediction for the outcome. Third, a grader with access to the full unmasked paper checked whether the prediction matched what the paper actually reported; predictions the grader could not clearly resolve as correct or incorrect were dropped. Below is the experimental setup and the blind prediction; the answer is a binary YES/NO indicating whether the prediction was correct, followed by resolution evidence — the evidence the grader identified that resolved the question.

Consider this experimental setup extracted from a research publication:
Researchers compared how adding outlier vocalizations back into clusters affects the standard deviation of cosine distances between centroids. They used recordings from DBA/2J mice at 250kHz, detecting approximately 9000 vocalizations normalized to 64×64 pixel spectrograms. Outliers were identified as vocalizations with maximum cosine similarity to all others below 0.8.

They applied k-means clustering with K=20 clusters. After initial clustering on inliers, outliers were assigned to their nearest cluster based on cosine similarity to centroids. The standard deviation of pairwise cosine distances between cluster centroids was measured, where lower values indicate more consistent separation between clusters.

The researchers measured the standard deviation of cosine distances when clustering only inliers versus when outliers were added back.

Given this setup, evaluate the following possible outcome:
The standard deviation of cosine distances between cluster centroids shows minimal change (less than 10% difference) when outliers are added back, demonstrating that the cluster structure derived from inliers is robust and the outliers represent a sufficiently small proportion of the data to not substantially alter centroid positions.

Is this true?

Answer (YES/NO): YES